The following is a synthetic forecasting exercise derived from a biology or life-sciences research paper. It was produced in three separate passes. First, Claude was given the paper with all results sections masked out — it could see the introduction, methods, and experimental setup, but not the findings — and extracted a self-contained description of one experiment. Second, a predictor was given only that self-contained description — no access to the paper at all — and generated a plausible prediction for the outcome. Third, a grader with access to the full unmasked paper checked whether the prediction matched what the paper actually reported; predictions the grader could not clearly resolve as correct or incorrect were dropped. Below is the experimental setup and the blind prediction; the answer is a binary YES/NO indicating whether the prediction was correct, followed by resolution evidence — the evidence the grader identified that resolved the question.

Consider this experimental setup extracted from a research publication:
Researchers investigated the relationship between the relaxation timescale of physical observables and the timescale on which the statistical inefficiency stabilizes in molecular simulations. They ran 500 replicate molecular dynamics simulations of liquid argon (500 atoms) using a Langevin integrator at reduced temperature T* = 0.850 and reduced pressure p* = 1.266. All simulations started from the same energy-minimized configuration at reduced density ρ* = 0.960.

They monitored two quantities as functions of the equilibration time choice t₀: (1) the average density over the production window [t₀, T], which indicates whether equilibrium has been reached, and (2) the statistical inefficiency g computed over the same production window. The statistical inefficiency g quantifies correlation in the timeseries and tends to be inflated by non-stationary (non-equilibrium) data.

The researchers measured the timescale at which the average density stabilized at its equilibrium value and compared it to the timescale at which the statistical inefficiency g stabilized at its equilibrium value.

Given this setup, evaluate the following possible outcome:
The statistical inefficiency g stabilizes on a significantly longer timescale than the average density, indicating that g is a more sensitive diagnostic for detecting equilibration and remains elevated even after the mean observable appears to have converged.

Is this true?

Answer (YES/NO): NO